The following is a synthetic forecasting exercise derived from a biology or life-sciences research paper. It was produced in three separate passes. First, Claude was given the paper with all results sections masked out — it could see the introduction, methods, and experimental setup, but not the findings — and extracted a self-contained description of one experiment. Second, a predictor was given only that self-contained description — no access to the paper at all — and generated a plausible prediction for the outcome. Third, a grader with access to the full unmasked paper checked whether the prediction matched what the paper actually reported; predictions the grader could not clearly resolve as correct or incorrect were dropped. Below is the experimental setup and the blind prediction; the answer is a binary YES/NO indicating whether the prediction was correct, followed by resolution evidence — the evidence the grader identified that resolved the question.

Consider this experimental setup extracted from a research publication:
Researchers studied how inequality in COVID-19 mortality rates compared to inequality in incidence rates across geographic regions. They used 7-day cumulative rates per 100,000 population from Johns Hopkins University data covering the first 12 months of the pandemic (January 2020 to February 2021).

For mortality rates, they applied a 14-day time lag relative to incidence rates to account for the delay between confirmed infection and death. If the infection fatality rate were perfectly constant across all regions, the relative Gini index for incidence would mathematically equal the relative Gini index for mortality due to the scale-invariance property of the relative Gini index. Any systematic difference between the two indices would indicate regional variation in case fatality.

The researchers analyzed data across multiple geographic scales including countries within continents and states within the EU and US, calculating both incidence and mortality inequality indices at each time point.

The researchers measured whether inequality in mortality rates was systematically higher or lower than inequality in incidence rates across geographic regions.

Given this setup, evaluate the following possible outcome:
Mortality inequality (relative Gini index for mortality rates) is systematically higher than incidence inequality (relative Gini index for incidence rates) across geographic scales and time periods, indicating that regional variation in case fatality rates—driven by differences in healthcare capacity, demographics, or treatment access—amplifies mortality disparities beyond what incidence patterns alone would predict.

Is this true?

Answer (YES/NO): NO